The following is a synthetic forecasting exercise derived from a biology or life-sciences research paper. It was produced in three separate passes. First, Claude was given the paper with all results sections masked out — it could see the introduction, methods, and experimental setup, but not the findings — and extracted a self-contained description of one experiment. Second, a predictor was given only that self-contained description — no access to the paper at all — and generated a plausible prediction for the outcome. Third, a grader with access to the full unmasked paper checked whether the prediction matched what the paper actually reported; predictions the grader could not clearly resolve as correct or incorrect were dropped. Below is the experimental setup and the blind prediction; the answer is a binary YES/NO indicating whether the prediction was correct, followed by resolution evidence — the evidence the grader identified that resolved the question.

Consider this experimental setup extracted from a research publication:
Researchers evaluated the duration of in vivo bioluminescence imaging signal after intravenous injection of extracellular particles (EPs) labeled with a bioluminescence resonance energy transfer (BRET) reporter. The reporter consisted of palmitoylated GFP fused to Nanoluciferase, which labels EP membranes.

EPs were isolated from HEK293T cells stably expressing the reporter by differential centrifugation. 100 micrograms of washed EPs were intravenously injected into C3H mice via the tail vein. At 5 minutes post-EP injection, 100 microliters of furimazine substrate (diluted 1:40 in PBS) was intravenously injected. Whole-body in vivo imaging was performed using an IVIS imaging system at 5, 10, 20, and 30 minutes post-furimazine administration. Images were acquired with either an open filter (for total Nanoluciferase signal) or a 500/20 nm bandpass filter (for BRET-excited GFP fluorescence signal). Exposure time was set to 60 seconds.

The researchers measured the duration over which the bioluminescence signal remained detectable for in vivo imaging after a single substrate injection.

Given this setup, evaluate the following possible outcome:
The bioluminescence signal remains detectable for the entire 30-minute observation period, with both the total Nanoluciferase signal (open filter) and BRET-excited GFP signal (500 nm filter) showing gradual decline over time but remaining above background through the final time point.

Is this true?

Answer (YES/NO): NO